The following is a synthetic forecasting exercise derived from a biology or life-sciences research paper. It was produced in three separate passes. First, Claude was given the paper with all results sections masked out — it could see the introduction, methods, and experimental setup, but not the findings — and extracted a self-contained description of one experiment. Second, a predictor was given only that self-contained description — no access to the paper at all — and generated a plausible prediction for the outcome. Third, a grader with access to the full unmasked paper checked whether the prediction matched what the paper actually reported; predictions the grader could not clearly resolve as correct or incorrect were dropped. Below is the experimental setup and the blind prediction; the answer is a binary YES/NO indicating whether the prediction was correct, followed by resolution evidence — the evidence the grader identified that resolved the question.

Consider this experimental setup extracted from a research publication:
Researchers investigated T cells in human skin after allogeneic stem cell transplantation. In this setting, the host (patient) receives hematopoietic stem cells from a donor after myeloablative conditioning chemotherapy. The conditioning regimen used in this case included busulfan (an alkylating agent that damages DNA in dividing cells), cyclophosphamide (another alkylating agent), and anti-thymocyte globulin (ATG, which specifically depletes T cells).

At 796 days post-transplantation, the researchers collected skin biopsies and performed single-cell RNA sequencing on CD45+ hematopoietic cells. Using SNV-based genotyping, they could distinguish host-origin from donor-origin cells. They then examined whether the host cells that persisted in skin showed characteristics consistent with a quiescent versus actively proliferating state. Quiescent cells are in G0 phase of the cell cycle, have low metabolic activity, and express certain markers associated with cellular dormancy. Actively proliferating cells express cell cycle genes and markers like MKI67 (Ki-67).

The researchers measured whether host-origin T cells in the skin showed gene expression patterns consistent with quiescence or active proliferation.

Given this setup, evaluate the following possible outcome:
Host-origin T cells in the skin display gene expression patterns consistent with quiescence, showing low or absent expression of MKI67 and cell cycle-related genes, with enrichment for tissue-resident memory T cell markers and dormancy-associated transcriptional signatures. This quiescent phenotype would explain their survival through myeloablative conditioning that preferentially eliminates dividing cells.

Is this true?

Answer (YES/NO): NO